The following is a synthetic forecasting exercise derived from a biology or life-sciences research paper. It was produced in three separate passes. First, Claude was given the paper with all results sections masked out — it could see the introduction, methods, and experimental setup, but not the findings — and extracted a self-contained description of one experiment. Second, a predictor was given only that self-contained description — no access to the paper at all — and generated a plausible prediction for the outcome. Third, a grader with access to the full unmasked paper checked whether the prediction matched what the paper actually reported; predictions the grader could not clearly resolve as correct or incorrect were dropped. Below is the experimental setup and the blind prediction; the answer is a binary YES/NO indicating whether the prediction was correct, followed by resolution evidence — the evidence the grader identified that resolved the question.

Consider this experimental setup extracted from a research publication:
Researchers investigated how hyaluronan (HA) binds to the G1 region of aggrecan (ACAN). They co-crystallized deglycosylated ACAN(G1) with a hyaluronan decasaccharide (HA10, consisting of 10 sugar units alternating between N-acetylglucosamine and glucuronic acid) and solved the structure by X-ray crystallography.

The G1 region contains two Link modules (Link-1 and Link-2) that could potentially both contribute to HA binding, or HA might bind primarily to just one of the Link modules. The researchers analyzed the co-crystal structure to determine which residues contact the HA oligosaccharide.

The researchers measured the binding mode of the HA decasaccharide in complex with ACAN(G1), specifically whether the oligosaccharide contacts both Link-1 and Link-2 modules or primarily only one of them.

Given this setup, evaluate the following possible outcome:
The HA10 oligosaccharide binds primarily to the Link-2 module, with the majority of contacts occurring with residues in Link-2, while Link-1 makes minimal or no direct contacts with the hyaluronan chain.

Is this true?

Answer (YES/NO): NO